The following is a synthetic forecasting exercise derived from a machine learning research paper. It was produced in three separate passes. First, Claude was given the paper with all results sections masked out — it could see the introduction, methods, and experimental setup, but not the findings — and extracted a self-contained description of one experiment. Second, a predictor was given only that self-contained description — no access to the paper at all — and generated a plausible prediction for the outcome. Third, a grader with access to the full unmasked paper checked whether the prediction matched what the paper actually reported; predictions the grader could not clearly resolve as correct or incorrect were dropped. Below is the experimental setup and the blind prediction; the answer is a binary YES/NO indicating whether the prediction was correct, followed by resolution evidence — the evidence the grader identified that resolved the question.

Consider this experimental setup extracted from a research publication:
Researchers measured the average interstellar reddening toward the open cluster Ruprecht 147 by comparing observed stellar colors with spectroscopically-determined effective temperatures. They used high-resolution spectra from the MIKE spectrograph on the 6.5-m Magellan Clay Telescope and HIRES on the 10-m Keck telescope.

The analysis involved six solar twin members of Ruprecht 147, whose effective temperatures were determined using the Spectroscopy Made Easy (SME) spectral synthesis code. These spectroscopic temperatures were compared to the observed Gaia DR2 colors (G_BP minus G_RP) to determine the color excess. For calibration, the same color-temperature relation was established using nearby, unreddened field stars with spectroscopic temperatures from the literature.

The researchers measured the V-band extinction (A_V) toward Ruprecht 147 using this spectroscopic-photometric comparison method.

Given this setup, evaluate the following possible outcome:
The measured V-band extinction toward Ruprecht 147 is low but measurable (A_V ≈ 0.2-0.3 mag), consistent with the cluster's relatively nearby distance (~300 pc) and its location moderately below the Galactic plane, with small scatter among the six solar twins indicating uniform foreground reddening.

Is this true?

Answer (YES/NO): YES